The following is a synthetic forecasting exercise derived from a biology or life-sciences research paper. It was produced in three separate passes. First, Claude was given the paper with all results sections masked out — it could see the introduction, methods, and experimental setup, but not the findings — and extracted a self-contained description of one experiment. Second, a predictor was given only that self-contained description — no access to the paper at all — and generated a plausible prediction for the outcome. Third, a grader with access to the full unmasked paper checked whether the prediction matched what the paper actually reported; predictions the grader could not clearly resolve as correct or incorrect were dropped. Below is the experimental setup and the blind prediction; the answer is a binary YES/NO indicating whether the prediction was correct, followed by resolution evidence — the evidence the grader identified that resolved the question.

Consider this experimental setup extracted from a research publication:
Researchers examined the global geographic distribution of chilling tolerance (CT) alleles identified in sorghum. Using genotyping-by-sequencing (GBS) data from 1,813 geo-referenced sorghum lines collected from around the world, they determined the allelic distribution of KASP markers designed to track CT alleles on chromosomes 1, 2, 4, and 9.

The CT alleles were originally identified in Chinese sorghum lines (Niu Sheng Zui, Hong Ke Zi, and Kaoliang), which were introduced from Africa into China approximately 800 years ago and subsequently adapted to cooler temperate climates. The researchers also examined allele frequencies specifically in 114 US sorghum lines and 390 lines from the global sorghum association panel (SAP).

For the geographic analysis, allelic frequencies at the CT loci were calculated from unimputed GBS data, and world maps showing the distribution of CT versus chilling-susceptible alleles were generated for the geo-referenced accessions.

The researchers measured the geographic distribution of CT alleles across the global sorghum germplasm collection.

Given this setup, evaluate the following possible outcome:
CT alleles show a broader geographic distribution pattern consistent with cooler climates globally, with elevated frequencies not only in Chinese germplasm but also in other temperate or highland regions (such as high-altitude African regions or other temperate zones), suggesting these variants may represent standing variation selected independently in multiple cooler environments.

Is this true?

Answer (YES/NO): NO